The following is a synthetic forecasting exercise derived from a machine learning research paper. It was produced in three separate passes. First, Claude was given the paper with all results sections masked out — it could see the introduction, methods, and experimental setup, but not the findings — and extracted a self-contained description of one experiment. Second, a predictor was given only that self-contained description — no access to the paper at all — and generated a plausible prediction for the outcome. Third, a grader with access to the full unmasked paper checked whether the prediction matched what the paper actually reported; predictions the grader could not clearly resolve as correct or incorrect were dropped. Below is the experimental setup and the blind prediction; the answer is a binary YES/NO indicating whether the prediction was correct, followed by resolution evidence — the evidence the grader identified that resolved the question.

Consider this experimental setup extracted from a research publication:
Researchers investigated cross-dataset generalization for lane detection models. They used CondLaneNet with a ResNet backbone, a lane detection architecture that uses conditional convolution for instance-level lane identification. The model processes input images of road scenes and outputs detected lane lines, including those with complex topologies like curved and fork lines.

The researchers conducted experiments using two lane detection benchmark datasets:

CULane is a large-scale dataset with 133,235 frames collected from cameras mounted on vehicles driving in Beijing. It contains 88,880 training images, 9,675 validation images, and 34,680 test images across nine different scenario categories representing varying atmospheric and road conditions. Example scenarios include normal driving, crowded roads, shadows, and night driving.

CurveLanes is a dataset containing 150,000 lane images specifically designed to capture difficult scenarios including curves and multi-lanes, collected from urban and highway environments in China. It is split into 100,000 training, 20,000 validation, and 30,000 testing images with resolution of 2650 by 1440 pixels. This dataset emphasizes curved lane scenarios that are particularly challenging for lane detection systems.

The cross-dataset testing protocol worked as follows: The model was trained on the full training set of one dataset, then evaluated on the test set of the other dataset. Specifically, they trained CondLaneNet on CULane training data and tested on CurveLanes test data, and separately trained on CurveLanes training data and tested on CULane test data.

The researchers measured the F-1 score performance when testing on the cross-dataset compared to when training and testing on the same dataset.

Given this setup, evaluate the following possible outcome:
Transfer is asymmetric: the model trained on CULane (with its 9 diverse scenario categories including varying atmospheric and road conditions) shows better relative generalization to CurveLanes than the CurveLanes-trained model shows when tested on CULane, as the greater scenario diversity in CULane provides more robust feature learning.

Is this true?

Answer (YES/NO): NO